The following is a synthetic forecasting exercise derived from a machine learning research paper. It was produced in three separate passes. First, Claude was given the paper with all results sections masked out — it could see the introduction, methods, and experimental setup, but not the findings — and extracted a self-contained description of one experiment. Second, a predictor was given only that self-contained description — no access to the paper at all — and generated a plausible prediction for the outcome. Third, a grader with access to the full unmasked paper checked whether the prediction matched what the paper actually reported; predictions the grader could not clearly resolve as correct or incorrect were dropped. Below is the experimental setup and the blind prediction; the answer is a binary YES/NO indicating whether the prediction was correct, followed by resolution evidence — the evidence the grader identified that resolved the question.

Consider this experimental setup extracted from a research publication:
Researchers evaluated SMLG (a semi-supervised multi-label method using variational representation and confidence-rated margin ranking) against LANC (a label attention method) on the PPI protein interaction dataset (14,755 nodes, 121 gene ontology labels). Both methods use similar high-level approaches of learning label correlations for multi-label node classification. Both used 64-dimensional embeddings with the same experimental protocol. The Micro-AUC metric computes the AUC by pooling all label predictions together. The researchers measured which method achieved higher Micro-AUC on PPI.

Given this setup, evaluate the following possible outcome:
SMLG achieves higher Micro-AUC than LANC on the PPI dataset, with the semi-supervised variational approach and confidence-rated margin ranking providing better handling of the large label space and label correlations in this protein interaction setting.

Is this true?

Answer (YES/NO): NO